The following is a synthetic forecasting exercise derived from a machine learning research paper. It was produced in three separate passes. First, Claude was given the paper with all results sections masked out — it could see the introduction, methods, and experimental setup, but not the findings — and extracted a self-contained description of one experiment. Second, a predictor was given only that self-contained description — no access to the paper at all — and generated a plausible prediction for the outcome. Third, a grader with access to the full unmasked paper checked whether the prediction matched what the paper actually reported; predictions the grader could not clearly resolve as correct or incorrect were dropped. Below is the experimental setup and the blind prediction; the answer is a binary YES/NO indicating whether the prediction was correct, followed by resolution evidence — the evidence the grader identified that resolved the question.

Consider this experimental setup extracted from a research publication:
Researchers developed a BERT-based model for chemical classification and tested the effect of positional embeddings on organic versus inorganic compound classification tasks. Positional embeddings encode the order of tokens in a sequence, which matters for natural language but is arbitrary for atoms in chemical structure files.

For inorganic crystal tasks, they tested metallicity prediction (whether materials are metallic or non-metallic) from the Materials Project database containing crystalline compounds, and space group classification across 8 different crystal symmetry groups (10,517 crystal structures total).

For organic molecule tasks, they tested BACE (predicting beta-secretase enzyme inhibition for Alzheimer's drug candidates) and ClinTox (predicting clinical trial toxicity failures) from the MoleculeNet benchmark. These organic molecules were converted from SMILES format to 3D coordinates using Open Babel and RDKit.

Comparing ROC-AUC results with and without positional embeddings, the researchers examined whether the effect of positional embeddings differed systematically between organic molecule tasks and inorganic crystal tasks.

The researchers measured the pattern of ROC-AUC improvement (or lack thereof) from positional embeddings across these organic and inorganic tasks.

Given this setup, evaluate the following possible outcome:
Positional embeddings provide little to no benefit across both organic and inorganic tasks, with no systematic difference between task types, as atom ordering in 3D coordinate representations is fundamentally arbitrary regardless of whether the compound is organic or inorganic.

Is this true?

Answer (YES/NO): NO